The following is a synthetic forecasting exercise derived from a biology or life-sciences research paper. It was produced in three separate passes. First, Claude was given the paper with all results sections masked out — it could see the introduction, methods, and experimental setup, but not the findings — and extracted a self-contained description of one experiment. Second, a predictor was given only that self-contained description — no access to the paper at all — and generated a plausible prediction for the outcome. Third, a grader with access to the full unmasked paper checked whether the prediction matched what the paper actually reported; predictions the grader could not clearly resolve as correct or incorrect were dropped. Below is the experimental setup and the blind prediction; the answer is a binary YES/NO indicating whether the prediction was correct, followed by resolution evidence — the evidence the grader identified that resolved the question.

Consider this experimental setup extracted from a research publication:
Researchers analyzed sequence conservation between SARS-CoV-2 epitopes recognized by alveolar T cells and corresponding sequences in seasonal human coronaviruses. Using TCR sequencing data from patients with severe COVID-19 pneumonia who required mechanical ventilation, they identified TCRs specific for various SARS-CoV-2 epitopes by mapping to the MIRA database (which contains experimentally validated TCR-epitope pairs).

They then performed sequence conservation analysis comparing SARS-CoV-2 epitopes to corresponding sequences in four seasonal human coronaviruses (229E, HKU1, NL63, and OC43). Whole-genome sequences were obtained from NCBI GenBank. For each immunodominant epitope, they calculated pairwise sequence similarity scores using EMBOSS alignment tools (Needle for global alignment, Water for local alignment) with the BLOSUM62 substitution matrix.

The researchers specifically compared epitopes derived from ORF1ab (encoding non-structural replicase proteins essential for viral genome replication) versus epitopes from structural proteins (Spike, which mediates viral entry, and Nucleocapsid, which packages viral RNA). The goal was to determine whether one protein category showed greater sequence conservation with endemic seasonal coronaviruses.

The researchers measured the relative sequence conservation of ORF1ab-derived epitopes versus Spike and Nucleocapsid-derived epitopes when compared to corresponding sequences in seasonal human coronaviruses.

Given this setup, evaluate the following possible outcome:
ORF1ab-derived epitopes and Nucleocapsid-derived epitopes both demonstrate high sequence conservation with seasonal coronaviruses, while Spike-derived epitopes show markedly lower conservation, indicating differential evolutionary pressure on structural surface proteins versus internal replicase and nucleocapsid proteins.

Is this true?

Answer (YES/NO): NO